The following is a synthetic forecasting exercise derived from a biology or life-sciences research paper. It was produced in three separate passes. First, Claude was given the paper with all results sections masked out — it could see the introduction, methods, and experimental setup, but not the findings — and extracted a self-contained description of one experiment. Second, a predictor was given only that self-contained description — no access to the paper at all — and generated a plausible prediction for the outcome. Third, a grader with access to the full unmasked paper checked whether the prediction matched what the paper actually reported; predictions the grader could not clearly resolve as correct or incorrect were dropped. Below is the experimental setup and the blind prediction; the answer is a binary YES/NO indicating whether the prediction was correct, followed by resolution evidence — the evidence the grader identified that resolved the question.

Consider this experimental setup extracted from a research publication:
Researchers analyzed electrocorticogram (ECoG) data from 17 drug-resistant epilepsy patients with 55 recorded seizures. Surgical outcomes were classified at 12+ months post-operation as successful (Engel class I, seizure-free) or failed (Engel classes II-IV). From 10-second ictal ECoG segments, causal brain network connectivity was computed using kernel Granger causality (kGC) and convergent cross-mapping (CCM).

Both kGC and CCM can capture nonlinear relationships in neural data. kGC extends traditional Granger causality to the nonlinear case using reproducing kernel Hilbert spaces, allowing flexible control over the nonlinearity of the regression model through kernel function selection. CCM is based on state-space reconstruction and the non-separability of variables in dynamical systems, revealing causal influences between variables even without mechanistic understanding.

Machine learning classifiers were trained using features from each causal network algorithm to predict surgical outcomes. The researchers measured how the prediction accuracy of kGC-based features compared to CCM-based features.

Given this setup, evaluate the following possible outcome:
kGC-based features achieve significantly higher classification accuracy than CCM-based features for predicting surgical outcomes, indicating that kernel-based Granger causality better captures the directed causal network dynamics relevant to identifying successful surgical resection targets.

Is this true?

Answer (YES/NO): NO